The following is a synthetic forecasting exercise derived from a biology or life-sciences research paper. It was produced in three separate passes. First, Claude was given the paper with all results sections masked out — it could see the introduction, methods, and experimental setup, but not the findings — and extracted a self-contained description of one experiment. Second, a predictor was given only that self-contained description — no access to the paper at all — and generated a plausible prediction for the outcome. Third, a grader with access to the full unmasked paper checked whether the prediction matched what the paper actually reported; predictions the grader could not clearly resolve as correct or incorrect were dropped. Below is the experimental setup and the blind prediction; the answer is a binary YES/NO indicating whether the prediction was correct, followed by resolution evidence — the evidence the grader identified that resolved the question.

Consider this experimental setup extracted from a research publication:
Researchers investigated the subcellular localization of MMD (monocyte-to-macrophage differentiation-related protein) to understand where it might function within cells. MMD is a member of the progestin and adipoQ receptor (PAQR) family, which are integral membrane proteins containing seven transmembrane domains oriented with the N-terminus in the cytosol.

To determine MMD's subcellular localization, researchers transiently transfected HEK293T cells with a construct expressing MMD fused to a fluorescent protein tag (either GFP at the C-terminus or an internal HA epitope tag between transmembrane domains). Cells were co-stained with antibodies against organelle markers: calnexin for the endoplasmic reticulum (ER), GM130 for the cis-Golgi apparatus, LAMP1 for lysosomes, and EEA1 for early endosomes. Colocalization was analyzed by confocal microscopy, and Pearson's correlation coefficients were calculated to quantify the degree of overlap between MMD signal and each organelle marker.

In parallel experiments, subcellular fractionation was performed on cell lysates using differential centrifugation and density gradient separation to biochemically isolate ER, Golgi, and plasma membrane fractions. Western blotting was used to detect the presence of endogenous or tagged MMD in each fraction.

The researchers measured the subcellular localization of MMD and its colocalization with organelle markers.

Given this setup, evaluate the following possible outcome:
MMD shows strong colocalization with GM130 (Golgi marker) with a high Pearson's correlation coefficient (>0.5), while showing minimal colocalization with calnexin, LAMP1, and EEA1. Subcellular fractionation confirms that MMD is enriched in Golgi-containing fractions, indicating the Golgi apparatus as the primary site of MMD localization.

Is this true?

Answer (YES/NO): NO